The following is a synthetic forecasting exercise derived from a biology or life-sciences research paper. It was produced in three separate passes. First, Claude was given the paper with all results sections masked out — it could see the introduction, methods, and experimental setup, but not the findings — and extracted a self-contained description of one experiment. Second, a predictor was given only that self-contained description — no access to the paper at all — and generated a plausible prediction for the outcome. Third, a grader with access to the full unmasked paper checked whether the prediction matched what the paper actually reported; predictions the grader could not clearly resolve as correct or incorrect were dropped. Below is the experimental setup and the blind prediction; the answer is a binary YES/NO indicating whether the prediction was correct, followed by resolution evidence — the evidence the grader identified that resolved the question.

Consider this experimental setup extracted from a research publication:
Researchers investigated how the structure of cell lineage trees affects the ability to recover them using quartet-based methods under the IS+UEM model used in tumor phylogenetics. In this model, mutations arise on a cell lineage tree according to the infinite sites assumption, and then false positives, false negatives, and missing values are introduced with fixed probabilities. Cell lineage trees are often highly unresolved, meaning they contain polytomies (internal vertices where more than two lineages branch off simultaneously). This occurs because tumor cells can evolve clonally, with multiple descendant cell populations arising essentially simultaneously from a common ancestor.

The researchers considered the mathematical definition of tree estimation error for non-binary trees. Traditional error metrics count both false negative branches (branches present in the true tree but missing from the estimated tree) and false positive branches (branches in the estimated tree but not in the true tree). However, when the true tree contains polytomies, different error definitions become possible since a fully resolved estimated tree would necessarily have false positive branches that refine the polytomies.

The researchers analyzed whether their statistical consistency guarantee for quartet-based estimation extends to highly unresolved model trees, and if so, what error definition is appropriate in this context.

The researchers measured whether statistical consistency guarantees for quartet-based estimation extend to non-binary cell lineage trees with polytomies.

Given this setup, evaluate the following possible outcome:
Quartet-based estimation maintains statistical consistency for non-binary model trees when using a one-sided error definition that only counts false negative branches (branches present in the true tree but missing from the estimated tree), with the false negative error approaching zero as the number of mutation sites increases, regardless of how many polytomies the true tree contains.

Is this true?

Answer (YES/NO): YES